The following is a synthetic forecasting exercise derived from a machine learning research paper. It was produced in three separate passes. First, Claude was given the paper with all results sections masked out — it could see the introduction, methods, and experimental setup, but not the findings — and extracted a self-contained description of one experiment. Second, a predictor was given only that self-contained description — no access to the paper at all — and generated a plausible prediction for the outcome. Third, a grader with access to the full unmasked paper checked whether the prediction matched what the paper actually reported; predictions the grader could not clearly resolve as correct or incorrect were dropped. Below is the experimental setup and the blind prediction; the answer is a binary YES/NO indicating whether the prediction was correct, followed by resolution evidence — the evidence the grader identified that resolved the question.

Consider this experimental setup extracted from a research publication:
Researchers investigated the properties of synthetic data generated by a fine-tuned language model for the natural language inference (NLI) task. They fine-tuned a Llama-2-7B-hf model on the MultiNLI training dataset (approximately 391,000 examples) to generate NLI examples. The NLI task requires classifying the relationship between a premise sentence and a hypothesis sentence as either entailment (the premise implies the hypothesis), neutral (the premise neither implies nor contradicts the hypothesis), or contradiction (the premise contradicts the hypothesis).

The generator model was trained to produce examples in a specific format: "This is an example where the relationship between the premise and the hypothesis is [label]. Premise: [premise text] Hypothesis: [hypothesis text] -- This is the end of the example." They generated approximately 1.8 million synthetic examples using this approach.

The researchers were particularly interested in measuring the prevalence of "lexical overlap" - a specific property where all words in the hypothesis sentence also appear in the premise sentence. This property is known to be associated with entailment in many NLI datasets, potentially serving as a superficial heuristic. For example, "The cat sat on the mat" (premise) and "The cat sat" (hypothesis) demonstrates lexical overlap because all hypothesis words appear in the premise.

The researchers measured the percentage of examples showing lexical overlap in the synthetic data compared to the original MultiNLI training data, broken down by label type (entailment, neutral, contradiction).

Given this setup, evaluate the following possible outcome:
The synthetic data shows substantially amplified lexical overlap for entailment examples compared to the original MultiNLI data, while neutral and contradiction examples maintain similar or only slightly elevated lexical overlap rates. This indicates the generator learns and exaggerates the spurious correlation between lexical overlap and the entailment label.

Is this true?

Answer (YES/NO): NO